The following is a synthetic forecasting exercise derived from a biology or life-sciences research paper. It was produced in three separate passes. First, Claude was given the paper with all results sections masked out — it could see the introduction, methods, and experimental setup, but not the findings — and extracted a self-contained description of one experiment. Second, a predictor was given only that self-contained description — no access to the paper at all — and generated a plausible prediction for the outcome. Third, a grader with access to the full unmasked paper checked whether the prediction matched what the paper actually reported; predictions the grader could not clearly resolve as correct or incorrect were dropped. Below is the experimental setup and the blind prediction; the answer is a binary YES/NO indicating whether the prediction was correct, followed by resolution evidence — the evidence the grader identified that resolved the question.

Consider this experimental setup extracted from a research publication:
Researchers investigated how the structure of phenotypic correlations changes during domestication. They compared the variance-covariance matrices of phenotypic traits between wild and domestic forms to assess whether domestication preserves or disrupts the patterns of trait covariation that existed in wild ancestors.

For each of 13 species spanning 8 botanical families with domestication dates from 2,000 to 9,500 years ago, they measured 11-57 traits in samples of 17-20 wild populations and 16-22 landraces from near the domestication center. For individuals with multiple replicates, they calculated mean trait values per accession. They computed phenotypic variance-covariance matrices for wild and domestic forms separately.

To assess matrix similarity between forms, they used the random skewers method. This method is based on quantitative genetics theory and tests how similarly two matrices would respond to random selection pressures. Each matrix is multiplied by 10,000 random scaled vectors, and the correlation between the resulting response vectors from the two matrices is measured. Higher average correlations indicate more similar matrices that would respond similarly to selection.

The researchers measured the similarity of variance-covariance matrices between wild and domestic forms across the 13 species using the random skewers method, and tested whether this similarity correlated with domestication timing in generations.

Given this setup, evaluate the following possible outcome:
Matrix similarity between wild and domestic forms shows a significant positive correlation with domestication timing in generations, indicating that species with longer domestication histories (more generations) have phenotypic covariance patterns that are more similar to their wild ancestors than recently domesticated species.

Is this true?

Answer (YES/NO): NO